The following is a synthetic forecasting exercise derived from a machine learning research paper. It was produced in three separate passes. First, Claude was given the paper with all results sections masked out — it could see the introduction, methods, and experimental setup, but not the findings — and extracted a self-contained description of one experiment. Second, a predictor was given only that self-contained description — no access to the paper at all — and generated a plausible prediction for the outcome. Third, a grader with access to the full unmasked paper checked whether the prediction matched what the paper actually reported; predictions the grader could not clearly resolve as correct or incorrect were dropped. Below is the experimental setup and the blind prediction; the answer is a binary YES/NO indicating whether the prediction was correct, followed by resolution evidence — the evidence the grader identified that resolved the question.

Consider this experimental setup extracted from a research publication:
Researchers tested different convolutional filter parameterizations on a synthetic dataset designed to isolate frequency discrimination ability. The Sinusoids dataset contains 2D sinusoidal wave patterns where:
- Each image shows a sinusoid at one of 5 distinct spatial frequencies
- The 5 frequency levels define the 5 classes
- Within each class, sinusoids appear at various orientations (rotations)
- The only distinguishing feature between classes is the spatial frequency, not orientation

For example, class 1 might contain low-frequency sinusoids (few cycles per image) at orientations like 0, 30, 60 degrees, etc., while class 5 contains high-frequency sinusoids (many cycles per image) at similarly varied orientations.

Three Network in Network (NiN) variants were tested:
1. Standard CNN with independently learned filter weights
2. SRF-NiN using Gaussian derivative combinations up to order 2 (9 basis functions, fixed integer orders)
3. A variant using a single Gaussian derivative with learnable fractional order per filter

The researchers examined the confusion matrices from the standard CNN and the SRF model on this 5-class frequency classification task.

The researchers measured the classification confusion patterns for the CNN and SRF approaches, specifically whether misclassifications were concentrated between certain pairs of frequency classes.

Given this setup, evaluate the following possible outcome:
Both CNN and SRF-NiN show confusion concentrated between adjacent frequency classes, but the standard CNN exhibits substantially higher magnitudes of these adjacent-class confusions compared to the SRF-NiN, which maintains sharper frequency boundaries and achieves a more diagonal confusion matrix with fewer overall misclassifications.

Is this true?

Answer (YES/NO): NO